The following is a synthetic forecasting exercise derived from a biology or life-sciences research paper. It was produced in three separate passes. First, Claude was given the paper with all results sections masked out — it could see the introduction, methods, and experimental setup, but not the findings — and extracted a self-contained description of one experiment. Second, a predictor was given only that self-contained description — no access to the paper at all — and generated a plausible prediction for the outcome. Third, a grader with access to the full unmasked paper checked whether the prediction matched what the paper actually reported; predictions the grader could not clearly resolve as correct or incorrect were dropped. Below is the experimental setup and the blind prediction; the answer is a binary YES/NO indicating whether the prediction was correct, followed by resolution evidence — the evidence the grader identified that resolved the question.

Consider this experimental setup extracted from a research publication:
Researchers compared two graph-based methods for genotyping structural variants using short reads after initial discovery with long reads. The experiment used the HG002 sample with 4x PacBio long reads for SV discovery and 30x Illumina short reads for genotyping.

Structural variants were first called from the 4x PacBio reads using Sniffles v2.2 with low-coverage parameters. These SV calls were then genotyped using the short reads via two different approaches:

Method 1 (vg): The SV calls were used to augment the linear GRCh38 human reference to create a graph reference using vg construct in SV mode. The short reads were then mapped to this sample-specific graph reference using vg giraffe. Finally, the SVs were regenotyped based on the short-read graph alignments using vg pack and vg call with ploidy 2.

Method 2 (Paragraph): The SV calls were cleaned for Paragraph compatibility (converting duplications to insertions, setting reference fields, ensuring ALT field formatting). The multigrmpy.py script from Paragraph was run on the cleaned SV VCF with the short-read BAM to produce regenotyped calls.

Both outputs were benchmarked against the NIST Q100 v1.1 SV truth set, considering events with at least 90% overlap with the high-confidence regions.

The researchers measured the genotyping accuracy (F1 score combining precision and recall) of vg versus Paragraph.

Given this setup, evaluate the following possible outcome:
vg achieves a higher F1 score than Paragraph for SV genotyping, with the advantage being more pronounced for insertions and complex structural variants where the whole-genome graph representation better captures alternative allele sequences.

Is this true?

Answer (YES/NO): NO